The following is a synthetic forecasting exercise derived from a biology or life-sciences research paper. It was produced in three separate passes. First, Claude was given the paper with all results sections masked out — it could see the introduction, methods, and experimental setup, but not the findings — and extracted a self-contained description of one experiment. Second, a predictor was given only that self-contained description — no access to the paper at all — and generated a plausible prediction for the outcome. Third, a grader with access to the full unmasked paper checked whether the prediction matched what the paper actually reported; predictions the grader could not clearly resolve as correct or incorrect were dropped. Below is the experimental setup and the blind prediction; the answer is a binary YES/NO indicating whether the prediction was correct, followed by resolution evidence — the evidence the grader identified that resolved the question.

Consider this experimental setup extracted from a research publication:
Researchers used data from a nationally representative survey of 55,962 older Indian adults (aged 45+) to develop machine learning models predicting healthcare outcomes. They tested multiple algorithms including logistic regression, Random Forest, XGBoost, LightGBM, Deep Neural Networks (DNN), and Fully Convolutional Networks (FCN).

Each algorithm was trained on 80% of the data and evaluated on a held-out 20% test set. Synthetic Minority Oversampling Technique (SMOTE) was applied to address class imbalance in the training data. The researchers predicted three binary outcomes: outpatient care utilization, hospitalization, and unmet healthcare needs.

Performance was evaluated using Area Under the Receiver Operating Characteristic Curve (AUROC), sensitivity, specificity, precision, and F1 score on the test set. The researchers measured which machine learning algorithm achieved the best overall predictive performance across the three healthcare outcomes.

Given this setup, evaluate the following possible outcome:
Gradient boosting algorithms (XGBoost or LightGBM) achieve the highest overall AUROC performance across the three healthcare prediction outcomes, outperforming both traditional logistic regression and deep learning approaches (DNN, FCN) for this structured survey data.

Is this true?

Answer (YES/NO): YES